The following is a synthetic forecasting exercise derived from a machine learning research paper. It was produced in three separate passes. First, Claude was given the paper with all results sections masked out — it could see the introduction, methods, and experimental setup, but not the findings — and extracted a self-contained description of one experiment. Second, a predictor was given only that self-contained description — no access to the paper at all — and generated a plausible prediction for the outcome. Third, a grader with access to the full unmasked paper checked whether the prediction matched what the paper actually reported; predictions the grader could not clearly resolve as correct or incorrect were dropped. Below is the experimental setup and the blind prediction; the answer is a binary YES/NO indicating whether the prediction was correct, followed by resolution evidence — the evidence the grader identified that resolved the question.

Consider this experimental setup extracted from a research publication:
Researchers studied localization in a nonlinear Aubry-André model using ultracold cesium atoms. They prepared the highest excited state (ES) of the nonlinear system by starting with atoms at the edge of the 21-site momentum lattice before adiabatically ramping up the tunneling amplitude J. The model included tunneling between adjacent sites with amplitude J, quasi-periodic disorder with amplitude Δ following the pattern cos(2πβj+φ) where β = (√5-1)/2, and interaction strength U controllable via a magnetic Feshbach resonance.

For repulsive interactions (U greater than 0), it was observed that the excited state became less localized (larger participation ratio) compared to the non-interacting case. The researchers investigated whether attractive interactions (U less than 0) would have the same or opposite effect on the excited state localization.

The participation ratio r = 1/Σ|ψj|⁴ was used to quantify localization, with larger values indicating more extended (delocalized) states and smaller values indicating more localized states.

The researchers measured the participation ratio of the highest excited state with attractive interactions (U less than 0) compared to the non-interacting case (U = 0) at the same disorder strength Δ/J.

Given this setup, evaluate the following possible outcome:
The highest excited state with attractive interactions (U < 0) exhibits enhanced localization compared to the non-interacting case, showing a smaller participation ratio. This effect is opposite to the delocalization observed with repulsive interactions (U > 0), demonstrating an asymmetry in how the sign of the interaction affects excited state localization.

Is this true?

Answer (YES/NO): YES